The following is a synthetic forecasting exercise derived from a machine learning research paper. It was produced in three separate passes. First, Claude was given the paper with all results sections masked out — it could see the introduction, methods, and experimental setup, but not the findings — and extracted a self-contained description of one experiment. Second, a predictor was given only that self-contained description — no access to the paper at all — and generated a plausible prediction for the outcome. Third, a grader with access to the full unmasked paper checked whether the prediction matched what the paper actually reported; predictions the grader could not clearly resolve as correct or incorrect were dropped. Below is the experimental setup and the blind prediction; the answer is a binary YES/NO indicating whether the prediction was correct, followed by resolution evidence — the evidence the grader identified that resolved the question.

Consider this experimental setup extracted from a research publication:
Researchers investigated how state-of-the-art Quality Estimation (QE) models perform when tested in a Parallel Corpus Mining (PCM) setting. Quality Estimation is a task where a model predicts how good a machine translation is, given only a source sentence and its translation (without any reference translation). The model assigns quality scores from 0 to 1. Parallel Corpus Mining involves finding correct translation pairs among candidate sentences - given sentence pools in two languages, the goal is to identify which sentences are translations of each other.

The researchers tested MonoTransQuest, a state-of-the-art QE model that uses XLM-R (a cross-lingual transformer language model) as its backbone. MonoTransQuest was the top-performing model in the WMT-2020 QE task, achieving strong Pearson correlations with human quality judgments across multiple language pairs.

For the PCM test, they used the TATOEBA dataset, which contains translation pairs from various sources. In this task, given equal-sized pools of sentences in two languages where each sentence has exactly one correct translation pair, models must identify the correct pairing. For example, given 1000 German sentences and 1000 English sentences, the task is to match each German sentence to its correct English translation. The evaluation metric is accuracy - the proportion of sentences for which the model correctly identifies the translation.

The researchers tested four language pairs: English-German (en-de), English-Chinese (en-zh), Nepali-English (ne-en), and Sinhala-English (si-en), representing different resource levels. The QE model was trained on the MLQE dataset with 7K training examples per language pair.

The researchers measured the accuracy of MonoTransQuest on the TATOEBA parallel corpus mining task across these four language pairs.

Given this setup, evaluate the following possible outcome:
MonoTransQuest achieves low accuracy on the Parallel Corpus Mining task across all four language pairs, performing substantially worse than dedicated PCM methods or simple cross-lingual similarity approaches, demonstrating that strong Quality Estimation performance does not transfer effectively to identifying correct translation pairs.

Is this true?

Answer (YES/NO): YES